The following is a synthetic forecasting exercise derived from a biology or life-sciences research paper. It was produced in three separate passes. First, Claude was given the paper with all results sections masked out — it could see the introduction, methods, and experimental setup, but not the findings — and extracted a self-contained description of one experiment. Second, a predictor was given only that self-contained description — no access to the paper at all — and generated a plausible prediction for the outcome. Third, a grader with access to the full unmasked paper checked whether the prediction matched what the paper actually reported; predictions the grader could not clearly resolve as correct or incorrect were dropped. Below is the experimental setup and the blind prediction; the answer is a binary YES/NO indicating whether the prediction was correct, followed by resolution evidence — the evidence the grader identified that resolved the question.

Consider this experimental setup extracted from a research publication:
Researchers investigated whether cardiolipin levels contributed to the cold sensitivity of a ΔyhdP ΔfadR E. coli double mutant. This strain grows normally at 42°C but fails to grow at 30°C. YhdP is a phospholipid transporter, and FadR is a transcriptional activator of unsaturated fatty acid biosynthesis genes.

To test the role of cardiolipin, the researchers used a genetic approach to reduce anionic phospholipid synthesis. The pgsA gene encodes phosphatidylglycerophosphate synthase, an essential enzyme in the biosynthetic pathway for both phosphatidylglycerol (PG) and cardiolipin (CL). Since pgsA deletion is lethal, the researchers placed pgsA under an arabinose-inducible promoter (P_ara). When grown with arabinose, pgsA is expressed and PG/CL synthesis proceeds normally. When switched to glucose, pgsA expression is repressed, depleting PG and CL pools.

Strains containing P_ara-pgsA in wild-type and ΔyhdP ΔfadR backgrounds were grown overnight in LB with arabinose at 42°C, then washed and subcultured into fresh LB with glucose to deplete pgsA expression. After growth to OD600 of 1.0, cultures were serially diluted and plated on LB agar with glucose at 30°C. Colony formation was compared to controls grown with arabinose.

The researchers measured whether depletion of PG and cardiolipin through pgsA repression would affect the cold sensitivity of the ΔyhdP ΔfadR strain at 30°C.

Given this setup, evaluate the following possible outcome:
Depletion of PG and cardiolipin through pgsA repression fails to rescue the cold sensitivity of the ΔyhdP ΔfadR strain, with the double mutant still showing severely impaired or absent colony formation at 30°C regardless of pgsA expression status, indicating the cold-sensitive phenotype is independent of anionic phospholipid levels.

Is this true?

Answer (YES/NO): NO